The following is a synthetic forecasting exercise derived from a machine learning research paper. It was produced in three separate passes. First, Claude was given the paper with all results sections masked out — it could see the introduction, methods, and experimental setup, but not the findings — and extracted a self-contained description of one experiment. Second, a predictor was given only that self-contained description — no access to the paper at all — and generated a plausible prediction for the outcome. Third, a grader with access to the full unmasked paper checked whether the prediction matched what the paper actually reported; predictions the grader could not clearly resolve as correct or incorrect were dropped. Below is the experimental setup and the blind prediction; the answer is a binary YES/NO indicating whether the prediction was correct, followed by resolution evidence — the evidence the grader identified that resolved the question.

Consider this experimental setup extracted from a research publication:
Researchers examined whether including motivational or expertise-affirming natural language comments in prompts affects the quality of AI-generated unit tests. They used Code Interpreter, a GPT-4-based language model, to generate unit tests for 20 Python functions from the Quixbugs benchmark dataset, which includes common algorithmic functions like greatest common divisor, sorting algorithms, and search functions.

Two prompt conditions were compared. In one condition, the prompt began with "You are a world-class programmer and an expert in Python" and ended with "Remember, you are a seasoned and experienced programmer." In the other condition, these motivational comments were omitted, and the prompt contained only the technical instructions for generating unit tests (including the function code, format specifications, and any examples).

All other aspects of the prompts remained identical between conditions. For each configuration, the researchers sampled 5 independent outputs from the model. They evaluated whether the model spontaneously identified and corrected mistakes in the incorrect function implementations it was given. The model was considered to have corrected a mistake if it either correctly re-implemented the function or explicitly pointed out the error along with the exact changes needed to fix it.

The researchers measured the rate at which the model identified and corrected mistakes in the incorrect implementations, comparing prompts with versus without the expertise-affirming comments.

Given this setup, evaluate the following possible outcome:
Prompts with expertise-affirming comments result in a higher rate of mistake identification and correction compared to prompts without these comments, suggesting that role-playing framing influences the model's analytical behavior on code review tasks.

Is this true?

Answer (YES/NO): NO